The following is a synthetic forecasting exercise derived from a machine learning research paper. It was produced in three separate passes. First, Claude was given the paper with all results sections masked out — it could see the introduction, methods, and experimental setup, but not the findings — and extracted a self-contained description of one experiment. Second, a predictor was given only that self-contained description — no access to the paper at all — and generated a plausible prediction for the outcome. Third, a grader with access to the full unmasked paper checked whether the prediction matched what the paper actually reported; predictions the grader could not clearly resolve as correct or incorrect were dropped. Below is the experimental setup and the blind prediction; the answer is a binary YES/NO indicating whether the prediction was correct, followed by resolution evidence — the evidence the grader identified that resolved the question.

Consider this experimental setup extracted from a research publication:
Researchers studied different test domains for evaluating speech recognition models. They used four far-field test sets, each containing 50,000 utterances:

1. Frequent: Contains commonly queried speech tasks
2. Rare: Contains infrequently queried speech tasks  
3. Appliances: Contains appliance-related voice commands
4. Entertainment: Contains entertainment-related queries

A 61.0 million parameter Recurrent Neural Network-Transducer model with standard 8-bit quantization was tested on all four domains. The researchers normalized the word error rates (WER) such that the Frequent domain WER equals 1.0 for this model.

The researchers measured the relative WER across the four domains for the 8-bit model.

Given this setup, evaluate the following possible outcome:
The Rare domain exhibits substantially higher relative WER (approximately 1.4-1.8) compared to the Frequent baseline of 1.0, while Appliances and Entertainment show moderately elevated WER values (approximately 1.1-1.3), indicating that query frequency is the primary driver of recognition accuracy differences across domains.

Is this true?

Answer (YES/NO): NO